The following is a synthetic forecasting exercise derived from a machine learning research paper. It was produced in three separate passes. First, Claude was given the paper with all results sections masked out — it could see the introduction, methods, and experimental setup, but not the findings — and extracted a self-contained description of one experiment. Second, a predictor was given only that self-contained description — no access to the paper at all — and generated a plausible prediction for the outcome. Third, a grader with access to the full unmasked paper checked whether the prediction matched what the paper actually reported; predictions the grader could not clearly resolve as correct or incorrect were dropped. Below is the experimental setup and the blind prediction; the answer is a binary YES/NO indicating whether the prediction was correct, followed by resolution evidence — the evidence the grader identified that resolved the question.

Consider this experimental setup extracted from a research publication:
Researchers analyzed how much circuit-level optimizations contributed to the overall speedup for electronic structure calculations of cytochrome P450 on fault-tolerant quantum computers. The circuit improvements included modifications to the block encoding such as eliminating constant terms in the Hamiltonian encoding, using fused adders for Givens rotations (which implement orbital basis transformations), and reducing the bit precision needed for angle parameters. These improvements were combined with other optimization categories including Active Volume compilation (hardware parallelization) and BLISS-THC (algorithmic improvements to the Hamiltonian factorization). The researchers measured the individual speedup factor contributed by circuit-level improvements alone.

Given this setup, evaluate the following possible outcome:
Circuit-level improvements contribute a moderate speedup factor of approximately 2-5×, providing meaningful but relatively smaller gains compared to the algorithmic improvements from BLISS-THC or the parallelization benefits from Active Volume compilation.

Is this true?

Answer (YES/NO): NO